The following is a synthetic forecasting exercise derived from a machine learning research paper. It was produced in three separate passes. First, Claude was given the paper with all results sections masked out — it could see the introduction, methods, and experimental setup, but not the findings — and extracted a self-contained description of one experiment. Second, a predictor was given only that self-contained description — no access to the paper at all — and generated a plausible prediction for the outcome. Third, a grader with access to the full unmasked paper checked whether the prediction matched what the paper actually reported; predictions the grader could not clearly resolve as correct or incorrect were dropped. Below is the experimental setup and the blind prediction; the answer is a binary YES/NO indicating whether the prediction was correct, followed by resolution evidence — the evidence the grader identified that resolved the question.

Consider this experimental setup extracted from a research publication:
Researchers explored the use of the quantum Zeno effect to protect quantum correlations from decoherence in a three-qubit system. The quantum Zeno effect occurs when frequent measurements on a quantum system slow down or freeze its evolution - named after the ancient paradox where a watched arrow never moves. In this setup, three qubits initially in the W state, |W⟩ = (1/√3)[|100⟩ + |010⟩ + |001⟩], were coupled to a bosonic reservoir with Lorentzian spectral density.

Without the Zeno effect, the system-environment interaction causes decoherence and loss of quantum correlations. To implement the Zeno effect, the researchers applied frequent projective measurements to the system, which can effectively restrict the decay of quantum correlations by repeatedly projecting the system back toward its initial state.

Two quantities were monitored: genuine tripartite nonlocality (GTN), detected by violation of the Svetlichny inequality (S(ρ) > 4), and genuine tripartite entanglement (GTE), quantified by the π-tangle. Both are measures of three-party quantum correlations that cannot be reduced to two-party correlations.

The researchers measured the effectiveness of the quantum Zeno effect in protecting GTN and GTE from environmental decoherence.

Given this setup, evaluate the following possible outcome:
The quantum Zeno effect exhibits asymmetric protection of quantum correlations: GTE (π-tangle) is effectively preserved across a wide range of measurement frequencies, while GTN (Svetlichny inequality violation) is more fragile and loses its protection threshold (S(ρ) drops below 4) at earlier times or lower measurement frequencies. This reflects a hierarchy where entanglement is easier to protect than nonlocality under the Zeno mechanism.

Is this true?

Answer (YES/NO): NO